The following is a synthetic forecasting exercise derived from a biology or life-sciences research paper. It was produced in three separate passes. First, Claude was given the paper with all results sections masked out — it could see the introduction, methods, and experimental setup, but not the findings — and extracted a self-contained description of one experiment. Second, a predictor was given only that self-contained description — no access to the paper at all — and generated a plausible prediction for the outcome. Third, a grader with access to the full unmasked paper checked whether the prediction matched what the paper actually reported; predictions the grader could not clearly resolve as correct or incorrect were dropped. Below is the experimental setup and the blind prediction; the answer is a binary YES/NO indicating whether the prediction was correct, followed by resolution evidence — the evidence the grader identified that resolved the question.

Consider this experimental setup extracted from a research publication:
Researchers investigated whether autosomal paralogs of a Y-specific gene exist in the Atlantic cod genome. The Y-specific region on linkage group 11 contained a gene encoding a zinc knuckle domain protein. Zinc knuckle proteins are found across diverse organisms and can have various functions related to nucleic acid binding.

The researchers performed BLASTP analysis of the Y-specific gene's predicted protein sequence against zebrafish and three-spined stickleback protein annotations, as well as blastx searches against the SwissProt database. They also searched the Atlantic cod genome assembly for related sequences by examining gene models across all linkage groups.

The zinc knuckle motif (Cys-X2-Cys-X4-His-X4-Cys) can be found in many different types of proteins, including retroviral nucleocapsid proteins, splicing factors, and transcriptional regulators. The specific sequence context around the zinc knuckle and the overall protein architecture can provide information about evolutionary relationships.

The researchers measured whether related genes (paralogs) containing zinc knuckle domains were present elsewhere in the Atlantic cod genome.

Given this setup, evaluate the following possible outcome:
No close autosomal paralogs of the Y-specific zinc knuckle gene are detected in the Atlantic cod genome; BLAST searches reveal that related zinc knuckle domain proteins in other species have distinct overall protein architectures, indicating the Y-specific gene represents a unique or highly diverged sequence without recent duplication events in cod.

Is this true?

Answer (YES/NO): NO